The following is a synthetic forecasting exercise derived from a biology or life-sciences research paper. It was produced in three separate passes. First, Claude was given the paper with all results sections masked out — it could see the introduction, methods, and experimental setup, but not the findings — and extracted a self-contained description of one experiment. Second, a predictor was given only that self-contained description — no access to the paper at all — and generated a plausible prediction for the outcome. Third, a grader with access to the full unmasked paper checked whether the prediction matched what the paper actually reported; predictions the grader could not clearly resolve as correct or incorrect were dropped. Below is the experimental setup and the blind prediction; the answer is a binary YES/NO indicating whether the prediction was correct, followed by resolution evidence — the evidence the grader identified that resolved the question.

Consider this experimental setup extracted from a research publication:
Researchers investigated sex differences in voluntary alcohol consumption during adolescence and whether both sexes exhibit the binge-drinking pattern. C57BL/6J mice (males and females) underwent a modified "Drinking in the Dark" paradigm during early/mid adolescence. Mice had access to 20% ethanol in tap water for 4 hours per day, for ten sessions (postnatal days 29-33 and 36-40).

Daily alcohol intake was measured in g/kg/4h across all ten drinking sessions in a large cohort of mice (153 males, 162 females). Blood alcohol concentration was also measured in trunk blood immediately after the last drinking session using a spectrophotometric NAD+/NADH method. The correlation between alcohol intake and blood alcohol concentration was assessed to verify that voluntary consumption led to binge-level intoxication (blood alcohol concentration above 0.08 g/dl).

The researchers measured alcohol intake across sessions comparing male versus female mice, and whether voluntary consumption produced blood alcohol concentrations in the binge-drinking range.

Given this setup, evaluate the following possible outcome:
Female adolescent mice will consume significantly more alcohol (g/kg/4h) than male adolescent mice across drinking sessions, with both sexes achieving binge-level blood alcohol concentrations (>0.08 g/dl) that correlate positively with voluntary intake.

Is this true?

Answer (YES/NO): YES